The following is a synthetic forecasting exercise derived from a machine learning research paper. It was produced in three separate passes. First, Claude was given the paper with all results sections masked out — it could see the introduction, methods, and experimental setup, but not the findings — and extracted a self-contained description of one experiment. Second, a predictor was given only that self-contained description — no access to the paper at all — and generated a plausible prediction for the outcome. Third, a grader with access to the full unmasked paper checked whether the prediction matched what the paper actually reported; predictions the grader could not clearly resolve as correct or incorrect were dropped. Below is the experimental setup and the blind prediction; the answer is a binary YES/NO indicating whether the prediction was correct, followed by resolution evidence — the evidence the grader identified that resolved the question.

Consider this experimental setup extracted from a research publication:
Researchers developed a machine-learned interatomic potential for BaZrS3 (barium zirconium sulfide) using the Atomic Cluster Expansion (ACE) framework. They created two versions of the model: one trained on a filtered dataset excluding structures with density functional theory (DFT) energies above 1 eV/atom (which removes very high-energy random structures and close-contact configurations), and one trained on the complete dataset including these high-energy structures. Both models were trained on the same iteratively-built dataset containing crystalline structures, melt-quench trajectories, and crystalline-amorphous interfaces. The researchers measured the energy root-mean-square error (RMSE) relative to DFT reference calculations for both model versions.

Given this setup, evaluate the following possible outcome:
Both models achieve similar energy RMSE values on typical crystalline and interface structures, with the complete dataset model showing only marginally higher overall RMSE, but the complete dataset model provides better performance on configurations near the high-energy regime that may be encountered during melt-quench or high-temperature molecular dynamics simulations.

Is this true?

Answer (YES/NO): NO